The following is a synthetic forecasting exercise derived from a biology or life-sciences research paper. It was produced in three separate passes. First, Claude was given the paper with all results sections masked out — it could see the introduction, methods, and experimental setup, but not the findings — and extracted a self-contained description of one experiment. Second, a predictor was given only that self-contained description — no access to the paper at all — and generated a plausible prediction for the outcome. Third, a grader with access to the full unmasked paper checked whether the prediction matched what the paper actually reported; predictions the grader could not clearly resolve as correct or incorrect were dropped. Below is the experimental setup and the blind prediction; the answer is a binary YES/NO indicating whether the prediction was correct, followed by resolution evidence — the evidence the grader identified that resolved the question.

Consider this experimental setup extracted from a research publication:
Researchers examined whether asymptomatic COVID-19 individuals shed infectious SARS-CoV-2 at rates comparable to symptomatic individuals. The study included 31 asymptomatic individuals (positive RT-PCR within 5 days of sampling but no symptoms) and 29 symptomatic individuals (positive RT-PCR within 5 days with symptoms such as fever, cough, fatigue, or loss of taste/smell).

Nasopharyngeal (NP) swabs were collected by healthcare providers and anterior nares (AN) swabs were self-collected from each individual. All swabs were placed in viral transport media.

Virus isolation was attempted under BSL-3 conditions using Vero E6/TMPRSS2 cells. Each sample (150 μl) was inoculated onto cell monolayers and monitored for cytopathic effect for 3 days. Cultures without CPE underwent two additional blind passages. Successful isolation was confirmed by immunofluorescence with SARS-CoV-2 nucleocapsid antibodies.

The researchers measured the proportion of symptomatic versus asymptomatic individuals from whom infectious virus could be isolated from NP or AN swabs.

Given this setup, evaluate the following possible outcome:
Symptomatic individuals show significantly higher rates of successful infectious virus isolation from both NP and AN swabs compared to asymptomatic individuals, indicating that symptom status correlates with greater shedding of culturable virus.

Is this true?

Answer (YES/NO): YES